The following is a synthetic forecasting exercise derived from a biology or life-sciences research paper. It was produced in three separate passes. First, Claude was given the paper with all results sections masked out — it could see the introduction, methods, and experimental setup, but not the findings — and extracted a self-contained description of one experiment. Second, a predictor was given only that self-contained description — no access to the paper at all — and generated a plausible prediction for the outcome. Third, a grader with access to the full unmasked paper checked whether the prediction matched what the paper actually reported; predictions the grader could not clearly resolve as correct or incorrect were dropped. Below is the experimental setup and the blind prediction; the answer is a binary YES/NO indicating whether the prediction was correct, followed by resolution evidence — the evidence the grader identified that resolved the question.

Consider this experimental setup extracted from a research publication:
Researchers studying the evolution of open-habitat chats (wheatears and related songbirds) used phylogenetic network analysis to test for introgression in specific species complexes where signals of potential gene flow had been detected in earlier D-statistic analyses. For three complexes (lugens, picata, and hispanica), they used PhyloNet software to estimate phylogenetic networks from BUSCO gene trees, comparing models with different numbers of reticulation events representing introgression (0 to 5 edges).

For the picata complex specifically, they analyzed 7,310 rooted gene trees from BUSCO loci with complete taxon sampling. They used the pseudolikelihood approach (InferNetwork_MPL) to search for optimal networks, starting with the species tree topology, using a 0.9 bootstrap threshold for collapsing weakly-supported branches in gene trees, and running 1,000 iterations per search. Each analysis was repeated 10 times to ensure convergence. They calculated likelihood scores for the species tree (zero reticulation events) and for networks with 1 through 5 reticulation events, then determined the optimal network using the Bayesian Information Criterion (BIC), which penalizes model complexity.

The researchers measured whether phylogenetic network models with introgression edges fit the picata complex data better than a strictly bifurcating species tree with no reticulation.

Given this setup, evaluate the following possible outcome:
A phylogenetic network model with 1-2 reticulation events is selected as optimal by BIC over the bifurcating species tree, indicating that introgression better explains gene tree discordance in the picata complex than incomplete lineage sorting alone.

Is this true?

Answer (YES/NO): YES